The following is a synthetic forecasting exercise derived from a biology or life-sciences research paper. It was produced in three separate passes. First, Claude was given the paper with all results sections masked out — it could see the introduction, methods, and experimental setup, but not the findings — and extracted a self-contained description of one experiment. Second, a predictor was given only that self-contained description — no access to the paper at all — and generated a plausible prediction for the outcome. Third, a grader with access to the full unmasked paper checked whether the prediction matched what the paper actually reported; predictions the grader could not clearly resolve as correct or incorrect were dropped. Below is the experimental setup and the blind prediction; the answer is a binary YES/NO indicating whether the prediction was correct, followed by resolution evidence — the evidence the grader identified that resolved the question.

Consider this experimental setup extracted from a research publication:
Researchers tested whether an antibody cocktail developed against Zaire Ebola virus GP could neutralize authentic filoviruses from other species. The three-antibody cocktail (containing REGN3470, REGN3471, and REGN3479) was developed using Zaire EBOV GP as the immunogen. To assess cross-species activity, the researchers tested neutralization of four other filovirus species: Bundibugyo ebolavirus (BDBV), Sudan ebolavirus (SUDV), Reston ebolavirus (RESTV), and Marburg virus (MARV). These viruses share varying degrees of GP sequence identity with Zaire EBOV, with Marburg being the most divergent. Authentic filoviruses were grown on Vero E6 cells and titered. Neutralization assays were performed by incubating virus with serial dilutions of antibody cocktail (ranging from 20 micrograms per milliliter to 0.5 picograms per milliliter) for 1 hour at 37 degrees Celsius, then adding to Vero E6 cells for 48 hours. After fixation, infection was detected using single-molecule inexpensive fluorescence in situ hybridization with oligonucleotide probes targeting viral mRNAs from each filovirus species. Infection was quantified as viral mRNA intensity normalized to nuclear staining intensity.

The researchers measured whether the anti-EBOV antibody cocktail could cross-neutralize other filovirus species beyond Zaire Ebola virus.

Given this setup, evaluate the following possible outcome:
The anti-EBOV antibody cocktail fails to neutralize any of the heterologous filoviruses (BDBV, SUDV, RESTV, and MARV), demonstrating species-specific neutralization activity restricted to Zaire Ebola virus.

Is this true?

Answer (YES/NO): NO